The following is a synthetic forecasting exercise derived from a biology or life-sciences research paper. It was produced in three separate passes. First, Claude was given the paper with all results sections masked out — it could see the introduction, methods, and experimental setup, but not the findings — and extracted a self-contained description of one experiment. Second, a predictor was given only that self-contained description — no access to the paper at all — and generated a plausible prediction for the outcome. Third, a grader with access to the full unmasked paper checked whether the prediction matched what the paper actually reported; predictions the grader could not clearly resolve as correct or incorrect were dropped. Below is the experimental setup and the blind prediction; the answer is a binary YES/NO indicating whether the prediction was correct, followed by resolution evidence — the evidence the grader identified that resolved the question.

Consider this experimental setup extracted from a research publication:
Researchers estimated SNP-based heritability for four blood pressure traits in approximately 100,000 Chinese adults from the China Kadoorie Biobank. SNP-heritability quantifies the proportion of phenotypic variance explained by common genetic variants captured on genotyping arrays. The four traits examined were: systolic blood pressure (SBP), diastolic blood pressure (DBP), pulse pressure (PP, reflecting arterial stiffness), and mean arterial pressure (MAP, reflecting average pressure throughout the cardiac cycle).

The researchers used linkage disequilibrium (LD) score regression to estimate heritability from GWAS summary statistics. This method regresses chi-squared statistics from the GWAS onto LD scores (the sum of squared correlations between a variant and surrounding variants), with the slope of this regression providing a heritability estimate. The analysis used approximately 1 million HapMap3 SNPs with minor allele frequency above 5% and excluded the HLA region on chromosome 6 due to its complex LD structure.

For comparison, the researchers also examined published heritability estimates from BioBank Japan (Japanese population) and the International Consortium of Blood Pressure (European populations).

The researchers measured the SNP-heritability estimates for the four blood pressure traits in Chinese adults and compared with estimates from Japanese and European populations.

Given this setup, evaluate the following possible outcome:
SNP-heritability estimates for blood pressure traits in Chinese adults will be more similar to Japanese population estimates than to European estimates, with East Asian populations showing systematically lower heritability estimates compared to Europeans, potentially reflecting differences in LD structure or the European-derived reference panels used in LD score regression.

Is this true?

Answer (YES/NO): NO